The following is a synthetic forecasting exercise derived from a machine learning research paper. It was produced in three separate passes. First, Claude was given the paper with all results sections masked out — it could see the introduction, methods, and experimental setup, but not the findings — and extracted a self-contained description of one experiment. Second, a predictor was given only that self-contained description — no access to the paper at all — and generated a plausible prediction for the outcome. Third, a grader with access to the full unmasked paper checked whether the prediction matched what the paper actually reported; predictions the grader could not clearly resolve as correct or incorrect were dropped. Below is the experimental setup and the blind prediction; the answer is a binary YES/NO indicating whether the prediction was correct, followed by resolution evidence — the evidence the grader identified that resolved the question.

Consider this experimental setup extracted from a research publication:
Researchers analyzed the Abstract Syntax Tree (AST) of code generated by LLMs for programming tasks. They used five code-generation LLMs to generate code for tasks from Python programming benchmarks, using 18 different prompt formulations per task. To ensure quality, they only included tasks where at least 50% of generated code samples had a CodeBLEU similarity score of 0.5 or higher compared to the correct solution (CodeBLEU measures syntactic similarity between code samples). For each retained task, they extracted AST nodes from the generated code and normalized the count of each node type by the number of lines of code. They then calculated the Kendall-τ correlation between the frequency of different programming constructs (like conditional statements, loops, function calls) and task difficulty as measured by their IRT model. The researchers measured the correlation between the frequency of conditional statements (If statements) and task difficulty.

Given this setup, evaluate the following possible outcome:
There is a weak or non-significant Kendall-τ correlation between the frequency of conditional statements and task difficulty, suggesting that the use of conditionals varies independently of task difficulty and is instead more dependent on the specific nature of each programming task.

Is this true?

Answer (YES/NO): NO